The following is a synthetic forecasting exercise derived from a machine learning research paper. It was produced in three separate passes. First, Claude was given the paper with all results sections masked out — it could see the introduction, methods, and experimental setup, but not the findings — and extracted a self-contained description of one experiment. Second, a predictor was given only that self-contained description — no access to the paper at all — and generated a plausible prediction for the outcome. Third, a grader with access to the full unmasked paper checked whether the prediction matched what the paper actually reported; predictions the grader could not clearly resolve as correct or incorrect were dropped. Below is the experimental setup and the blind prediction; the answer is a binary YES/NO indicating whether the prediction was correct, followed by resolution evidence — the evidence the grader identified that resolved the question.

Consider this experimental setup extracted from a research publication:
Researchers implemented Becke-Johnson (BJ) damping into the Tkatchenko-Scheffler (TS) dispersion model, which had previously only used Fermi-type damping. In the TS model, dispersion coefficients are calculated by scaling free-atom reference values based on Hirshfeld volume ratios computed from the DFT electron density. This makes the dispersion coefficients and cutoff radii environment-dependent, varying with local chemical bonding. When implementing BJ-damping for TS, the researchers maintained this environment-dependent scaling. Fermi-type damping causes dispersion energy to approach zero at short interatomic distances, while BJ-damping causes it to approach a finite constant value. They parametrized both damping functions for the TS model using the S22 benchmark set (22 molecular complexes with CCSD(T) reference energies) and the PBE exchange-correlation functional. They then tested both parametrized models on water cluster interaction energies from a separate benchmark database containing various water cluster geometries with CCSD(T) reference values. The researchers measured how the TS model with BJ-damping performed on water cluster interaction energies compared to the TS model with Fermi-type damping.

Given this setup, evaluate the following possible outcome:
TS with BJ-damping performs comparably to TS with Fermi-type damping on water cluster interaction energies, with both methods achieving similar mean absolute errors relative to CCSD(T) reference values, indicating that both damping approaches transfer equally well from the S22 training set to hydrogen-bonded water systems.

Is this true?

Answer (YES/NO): YES